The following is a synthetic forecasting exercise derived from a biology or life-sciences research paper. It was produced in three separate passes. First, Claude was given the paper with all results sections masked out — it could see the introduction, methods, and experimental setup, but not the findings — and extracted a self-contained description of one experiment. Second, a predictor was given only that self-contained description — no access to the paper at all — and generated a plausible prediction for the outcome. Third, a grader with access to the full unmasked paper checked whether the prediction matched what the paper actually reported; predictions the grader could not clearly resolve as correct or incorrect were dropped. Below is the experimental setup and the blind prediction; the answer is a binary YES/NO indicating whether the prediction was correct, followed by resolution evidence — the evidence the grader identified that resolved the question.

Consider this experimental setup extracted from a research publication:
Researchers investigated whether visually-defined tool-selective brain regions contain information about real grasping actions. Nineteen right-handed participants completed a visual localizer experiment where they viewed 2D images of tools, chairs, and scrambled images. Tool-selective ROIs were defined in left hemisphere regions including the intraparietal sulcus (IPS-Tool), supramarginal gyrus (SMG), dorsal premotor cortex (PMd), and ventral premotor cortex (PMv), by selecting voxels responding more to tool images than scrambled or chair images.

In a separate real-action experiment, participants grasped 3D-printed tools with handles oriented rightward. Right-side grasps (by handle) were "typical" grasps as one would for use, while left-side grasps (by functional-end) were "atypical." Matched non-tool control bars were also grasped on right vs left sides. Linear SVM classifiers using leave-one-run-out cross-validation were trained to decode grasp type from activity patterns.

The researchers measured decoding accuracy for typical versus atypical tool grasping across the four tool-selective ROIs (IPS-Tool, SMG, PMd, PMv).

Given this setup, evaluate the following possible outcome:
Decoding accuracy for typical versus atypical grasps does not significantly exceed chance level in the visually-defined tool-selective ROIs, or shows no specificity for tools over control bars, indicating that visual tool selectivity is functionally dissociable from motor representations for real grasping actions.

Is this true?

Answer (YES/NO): YES